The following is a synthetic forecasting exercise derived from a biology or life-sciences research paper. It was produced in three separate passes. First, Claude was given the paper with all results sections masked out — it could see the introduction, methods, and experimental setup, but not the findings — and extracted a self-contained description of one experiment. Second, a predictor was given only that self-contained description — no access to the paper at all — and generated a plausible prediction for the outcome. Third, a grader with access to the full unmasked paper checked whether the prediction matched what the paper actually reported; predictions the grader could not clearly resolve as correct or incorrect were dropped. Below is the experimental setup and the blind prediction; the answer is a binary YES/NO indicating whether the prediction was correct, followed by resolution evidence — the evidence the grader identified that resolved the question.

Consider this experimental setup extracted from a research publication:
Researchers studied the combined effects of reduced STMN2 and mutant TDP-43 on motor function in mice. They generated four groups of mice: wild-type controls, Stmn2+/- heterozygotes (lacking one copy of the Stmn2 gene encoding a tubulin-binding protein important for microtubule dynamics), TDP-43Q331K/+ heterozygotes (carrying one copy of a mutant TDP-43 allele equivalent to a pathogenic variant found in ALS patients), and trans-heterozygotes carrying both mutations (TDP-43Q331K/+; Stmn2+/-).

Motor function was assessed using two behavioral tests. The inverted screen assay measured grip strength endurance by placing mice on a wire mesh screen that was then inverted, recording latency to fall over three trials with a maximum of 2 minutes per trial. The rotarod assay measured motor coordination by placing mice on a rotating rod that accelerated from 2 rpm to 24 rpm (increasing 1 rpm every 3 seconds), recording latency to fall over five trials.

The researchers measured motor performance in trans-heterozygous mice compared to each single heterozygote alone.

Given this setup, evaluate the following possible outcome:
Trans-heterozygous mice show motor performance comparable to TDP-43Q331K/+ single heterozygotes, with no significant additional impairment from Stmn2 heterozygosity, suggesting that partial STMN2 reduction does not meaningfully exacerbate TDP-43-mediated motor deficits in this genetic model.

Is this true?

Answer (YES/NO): NO